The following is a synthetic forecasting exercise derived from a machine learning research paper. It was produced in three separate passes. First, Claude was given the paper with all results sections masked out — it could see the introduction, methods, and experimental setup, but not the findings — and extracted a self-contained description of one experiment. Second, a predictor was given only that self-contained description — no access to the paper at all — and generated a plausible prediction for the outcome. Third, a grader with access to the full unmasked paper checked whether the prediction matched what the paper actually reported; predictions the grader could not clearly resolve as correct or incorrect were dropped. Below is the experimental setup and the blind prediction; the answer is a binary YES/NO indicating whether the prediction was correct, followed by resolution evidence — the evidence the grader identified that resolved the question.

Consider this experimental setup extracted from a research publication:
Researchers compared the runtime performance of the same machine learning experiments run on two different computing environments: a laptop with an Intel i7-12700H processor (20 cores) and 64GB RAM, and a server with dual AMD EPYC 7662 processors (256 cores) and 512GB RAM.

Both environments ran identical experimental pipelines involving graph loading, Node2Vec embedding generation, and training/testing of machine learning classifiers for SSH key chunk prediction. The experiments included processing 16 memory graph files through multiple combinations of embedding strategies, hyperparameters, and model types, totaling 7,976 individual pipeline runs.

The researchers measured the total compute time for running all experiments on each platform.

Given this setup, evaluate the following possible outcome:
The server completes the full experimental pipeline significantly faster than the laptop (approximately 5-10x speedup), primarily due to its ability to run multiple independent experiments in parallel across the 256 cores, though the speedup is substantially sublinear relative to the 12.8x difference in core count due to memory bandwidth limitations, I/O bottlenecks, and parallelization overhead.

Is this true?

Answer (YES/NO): NO